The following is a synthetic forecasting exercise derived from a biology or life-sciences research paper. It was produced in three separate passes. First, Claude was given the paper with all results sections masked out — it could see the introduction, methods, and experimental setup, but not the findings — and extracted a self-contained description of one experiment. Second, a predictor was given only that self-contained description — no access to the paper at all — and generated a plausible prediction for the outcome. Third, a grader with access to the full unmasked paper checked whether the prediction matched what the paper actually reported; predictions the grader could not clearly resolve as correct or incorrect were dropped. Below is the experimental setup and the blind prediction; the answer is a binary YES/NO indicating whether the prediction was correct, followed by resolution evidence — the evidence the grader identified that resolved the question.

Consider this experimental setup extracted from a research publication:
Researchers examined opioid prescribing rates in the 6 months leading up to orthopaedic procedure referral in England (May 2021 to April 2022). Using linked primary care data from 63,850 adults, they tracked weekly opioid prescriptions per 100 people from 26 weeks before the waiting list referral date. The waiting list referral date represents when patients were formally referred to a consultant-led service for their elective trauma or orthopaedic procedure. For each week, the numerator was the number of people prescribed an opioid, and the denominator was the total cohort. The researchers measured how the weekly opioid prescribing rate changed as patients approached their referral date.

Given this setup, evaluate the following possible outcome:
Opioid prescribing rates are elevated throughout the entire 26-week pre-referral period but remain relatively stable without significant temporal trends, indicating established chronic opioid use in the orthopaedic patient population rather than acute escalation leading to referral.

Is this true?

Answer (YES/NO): NO